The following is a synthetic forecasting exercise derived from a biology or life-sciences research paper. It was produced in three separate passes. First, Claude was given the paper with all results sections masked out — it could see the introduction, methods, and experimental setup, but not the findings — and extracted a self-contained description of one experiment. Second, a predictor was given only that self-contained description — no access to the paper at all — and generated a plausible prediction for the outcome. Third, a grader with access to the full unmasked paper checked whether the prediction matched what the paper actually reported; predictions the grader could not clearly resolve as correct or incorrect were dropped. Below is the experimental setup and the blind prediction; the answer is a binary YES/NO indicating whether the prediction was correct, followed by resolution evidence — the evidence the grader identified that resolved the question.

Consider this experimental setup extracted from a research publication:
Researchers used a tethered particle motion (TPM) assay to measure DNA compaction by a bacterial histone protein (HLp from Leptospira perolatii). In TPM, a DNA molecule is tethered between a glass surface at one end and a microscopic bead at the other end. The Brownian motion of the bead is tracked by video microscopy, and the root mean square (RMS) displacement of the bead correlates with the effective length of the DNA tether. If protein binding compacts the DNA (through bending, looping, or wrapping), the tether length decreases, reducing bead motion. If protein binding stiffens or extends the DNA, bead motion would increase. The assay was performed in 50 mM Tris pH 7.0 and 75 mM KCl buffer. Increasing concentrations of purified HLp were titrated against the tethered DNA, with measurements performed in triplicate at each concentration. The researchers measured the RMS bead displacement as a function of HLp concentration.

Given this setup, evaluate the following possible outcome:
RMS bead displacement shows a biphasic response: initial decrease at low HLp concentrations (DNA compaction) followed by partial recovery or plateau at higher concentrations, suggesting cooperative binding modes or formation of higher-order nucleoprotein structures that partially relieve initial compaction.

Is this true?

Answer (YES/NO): NO